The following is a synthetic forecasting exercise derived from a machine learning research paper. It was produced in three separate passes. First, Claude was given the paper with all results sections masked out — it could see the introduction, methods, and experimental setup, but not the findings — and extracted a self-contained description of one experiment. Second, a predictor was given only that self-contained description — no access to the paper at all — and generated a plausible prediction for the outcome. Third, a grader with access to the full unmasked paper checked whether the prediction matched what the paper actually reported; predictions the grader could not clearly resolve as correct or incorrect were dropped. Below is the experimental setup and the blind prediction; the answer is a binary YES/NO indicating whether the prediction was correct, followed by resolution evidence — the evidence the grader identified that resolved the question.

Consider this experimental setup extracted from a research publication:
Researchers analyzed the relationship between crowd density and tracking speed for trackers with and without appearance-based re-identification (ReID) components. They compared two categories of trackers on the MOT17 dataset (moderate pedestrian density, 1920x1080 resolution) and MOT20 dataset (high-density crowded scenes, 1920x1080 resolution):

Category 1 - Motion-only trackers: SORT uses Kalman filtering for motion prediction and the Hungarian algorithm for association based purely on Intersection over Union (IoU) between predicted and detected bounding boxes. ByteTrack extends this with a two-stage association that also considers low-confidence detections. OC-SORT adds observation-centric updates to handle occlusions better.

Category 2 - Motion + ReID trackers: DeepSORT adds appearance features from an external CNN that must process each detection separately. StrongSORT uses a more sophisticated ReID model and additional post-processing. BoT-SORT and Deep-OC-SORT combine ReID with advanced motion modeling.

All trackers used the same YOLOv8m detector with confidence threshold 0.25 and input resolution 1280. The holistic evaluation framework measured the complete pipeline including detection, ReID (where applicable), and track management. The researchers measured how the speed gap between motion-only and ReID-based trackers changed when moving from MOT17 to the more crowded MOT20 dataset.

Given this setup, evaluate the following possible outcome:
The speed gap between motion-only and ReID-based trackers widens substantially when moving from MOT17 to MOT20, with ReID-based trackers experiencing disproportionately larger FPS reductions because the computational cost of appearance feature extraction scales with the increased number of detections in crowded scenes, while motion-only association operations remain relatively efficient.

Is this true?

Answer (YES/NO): YES